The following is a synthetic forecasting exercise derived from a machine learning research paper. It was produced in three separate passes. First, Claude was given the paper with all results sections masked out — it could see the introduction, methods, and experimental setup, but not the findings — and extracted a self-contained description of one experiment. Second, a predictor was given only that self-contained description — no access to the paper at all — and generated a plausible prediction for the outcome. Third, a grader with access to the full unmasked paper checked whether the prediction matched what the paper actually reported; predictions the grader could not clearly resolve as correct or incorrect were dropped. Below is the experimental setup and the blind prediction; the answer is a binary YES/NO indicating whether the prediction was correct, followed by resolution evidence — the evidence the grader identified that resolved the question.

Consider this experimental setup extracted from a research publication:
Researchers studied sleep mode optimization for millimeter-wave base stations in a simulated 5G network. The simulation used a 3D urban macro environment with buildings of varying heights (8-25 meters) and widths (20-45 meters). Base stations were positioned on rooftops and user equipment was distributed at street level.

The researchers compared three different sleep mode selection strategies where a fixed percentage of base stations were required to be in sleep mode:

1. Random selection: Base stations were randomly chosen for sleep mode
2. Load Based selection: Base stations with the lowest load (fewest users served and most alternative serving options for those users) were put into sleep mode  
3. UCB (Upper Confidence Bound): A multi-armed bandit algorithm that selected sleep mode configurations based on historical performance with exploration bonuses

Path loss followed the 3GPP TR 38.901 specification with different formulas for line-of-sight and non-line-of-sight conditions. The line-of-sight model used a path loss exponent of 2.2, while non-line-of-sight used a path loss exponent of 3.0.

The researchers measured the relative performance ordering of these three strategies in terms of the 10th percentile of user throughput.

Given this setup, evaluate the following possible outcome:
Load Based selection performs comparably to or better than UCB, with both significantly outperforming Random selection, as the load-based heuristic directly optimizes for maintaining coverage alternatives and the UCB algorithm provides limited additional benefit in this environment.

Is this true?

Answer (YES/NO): YES